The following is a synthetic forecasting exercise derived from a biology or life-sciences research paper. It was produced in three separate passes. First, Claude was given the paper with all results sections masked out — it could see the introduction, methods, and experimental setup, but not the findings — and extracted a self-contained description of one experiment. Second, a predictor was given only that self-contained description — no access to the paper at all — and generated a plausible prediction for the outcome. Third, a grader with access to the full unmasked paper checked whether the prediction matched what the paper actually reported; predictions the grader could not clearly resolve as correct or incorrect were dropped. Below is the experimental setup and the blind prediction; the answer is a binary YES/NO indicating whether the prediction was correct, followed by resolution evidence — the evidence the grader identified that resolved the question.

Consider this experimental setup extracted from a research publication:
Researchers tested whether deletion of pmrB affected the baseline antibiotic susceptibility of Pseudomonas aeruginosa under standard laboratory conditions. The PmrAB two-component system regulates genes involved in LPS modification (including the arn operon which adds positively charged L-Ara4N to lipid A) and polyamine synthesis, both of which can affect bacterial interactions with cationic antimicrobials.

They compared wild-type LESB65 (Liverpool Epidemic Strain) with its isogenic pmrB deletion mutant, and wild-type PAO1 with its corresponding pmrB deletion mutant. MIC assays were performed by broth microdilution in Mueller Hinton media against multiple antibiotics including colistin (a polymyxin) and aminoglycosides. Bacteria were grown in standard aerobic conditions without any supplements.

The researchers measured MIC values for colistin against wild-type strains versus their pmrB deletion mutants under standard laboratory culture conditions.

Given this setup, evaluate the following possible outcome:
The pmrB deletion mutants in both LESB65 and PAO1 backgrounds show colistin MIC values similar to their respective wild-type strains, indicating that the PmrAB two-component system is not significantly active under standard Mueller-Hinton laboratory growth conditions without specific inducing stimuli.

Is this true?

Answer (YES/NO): NO